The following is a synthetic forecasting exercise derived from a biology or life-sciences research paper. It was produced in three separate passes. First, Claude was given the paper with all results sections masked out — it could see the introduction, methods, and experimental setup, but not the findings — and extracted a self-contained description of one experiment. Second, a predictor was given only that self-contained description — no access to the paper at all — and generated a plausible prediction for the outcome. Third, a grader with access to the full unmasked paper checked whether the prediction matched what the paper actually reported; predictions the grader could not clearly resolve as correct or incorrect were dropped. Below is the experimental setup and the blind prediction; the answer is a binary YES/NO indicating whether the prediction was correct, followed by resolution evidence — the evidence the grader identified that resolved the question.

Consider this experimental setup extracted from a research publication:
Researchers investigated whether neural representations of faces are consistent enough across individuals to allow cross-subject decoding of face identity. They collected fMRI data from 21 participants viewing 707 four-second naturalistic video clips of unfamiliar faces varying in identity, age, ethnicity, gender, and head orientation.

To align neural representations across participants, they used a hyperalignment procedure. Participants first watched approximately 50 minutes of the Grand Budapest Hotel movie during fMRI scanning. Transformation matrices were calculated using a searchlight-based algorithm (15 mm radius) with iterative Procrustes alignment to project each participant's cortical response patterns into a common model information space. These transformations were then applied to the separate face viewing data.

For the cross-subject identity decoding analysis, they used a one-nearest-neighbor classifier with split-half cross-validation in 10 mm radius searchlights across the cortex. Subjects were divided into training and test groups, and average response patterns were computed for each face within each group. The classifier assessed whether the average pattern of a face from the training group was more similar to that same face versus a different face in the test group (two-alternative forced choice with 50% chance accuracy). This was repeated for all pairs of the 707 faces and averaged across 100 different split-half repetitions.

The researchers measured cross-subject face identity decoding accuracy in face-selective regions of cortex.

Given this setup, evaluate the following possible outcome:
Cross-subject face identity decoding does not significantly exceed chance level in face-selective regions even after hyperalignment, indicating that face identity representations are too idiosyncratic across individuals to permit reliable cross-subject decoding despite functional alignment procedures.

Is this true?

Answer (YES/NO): NO